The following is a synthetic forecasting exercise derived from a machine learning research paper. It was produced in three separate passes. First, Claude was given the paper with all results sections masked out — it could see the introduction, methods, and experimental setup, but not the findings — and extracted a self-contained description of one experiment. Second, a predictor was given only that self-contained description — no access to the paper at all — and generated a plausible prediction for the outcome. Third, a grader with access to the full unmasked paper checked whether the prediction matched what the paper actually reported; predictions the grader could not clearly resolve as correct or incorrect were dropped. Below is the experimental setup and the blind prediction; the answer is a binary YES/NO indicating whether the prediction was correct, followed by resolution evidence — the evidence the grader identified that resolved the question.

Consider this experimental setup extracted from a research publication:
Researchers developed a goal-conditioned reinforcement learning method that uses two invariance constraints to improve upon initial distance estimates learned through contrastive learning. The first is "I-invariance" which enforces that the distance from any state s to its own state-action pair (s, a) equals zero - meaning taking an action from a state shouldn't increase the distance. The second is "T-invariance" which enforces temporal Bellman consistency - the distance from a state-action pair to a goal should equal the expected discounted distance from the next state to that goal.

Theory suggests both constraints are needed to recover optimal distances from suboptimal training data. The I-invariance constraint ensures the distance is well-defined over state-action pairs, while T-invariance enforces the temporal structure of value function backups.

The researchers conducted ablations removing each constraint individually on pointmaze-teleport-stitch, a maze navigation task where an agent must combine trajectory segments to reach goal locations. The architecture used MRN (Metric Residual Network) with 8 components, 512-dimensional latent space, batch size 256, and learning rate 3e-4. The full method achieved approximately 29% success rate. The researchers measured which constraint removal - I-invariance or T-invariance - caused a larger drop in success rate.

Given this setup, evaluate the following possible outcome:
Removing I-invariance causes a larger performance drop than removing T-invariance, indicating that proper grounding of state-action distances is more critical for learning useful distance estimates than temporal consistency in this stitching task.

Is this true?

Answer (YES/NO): YES